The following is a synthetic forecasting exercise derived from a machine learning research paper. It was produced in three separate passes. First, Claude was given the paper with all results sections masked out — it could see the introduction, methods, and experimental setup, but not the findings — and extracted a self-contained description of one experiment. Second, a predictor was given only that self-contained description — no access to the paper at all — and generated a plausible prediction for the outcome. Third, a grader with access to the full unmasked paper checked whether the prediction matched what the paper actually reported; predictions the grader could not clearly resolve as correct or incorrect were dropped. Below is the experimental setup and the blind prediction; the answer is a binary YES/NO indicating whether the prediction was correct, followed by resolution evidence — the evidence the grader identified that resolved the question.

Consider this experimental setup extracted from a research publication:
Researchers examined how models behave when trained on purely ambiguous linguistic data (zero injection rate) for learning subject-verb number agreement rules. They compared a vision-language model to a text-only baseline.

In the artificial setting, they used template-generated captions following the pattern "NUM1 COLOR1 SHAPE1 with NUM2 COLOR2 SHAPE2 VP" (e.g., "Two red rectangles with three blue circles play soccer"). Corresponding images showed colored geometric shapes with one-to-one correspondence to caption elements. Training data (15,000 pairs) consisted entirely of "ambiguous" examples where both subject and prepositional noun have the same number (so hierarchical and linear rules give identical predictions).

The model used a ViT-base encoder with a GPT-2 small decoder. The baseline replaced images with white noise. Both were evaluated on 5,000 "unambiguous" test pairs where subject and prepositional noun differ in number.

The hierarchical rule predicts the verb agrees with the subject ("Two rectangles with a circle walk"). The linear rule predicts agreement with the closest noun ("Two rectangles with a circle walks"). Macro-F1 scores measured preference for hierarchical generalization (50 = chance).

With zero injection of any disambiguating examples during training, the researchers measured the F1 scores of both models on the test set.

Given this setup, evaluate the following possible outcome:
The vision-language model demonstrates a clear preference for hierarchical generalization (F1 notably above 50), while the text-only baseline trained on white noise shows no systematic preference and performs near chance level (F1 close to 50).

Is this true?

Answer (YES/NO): NO